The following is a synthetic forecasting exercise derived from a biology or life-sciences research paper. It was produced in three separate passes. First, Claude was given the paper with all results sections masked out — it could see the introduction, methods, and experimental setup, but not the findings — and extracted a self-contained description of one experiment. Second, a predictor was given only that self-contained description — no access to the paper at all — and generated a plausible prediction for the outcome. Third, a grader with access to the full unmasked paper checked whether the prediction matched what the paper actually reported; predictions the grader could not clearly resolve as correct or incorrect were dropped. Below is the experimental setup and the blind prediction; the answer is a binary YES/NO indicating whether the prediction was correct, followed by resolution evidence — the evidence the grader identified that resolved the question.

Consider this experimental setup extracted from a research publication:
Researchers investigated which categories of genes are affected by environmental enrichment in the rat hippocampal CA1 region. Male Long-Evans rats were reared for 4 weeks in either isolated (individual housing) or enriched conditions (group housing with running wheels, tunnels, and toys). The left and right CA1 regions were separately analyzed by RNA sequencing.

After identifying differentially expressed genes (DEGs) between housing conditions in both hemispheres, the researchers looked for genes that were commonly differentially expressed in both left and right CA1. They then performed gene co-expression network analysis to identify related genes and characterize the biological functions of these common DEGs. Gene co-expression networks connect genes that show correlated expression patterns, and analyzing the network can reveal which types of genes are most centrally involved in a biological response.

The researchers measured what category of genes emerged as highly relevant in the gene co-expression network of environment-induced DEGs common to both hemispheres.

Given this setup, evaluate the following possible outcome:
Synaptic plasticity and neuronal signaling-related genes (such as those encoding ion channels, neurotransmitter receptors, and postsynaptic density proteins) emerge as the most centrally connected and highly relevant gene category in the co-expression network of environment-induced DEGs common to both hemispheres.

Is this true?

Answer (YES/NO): NO